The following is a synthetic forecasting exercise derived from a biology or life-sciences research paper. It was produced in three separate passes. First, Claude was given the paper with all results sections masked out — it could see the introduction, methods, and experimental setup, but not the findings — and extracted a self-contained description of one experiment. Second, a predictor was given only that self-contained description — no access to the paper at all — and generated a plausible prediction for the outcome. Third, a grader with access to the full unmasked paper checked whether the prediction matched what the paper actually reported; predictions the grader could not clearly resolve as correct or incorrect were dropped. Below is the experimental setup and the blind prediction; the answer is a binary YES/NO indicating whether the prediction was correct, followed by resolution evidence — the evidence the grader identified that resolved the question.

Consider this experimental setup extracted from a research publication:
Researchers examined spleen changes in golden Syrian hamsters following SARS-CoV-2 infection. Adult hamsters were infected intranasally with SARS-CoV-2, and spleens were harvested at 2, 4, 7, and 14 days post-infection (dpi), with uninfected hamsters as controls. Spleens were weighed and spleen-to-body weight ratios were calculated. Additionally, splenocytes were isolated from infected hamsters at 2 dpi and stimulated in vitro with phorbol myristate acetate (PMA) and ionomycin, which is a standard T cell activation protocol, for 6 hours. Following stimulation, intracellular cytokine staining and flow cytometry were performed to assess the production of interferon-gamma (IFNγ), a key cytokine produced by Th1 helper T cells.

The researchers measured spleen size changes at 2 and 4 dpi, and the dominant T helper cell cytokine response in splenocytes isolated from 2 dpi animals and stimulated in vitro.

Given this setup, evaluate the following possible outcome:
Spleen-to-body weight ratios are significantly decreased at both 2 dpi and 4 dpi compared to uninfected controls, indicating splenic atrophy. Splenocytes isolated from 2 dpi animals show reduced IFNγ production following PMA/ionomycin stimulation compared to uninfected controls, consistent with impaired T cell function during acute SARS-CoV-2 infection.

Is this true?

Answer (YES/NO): NO